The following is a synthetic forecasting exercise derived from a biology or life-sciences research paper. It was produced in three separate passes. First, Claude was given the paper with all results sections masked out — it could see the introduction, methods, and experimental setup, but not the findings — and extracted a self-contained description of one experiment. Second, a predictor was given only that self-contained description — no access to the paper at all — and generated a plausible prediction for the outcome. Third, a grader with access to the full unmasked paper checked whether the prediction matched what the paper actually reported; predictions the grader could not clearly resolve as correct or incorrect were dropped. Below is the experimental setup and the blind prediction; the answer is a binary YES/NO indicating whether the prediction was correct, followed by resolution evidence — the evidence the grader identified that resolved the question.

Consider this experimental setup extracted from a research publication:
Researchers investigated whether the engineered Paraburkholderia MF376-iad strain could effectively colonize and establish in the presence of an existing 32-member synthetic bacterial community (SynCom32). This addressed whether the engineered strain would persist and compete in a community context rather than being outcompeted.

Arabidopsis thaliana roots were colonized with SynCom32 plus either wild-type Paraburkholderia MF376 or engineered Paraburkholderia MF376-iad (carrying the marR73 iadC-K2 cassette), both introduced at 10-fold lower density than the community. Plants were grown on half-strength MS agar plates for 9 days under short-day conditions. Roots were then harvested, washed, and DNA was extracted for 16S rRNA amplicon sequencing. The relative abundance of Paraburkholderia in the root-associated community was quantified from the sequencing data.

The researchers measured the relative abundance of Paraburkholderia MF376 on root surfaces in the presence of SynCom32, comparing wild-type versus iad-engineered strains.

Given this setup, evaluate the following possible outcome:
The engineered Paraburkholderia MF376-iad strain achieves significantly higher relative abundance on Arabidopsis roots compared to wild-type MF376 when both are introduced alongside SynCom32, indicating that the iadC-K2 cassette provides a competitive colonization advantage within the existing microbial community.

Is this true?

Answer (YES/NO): NO